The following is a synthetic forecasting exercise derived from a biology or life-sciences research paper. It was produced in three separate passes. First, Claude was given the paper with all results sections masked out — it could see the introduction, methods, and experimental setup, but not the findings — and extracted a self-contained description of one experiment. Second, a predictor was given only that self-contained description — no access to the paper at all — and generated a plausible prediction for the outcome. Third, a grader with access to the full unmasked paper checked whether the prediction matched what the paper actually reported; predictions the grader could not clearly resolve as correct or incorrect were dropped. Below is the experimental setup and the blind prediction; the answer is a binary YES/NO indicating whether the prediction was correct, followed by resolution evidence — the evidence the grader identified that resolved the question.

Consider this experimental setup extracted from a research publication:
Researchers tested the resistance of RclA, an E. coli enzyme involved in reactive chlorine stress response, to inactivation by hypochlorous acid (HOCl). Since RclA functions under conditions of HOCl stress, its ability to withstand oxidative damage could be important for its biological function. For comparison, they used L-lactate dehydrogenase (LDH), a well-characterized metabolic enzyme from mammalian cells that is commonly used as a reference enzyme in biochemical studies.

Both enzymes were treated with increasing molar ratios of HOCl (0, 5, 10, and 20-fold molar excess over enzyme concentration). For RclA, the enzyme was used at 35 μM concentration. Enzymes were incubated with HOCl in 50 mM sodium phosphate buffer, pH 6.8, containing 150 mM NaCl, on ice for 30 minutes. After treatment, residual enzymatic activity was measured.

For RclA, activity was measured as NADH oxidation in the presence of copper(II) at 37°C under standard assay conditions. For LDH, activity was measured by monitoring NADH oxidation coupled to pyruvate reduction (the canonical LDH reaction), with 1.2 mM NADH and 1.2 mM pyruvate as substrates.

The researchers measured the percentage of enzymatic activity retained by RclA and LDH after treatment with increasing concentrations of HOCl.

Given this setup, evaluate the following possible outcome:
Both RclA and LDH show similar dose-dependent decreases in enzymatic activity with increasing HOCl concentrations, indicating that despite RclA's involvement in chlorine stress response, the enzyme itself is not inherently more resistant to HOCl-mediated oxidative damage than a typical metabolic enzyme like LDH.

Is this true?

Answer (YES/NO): NO